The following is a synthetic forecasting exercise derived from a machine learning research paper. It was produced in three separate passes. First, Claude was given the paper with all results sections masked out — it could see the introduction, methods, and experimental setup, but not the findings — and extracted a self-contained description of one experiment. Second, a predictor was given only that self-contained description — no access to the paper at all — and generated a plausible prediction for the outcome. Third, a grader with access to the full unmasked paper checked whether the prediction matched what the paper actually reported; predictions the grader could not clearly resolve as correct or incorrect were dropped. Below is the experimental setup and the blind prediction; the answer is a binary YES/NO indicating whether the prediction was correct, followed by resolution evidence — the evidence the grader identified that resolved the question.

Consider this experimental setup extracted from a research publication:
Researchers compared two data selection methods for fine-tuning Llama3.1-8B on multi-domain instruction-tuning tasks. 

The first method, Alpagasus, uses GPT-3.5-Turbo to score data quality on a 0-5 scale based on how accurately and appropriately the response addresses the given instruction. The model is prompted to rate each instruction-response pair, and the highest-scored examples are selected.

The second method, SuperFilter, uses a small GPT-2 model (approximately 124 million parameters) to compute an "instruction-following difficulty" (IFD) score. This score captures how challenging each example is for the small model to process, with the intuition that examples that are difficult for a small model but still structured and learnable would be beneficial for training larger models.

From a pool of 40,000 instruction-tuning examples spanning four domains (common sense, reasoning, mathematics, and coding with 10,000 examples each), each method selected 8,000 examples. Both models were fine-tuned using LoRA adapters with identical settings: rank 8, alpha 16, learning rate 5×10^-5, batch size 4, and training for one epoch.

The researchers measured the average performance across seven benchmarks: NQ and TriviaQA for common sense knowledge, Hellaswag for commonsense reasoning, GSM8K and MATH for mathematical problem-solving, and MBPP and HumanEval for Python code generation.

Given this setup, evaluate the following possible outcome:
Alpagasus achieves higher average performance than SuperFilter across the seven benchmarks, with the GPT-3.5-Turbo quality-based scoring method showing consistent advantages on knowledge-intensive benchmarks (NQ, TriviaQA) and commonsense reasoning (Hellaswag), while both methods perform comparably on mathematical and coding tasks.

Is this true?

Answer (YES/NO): NO